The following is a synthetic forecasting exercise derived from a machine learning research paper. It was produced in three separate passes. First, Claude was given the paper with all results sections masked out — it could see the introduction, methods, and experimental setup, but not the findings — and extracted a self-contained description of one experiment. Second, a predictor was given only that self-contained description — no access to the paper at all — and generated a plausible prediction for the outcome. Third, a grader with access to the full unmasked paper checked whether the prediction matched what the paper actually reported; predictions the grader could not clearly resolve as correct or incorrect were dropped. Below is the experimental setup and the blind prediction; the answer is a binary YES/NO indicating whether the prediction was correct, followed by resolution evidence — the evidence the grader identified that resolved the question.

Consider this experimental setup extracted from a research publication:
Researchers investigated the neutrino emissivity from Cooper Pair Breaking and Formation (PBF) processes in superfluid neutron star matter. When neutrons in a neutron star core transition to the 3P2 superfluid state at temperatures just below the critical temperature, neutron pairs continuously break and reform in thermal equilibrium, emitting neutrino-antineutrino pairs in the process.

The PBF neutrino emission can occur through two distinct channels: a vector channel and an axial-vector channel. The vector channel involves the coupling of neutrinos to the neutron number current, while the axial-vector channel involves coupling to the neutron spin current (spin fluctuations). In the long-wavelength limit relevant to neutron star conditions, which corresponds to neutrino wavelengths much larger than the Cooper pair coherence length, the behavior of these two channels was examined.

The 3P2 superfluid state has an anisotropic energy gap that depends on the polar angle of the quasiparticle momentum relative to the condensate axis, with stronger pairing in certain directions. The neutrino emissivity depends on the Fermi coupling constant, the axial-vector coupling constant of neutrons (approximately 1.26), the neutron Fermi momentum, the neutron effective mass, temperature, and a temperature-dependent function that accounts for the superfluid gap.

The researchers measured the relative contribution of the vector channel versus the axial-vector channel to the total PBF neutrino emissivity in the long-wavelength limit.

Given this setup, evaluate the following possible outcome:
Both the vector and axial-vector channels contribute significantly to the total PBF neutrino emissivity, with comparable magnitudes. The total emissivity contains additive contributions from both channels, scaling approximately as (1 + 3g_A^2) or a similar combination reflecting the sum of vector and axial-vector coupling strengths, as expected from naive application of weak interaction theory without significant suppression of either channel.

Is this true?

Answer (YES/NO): NO